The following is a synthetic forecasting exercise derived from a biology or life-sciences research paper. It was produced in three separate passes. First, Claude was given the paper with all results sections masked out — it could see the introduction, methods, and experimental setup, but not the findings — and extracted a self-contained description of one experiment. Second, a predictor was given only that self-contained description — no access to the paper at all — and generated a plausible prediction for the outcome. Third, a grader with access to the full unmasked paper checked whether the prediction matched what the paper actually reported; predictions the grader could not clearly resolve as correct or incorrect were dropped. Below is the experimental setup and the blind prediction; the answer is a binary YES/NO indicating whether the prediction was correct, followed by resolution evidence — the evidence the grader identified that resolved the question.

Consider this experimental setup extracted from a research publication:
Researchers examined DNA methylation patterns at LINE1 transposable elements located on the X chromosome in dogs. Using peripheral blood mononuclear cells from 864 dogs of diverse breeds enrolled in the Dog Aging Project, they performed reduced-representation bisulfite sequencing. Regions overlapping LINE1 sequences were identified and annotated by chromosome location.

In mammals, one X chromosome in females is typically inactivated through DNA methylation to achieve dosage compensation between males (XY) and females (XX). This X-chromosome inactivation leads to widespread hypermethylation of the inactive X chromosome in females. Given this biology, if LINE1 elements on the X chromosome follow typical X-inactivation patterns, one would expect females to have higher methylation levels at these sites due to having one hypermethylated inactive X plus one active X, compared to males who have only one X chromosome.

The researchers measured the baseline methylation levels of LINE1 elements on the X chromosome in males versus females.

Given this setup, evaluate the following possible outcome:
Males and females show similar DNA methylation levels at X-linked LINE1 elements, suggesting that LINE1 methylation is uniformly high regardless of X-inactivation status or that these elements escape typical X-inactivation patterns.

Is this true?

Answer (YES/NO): NO